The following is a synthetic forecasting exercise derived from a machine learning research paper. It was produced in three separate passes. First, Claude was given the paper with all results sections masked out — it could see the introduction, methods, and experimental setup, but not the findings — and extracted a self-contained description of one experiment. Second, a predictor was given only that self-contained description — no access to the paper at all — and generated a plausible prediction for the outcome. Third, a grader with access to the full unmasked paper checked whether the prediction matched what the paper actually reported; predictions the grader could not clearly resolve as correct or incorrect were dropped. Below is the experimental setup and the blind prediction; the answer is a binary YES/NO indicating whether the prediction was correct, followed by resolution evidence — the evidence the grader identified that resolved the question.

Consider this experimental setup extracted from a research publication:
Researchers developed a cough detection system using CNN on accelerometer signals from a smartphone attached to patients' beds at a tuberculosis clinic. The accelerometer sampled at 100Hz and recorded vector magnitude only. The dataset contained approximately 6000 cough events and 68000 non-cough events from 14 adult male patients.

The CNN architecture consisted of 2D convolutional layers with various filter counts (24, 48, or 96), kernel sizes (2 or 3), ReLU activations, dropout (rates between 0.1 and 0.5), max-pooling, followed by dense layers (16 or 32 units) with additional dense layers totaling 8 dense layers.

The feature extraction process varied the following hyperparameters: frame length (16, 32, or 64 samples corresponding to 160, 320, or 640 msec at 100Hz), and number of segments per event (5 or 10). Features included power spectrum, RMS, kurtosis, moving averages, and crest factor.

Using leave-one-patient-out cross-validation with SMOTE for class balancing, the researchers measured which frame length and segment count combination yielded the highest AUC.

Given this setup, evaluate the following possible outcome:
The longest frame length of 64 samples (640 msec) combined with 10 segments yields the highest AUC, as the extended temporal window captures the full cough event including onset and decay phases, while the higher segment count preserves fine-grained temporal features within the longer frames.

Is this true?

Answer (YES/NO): YES